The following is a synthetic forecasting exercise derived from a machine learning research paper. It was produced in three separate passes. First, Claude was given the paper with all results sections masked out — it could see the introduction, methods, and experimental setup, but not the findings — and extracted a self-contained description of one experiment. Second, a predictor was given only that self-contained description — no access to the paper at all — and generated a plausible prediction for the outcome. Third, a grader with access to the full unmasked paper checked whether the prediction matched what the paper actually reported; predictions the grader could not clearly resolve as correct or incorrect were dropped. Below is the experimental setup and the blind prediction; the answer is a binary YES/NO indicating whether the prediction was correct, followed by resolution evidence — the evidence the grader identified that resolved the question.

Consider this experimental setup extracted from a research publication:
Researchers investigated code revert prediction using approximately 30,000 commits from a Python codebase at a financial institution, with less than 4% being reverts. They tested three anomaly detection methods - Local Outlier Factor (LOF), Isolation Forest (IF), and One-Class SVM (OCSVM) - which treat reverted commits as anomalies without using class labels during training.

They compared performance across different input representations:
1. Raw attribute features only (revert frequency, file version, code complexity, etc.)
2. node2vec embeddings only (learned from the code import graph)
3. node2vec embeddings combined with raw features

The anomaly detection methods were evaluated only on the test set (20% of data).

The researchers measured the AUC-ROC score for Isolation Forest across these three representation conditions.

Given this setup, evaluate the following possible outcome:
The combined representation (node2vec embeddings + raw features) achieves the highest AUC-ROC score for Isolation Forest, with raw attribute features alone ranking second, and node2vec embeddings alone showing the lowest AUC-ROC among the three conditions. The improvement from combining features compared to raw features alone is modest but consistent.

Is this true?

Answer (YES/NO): NO